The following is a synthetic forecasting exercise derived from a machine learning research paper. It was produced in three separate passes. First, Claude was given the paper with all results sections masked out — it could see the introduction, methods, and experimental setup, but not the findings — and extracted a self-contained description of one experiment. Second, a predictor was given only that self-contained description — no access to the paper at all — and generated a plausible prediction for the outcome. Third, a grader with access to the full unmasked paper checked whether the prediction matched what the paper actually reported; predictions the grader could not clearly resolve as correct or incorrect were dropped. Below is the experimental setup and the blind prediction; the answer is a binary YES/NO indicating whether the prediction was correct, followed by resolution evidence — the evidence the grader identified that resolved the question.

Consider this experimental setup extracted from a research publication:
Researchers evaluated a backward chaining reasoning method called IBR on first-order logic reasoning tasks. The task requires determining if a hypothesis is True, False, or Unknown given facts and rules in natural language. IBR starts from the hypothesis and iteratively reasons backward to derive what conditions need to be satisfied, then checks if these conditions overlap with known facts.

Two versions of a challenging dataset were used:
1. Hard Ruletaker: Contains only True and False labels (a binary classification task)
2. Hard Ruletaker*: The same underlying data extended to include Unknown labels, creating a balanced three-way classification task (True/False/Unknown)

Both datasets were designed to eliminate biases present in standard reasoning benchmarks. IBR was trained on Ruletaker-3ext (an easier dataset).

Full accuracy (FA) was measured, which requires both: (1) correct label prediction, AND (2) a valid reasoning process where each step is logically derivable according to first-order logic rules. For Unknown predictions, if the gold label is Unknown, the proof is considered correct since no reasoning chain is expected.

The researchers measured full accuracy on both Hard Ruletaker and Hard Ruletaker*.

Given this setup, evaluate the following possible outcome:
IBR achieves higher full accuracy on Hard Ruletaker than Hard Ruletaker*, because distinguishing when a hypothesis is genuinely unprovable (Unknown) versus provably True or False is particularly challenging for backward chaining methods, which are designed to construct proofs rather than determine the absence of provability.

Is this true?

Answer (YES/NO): NO